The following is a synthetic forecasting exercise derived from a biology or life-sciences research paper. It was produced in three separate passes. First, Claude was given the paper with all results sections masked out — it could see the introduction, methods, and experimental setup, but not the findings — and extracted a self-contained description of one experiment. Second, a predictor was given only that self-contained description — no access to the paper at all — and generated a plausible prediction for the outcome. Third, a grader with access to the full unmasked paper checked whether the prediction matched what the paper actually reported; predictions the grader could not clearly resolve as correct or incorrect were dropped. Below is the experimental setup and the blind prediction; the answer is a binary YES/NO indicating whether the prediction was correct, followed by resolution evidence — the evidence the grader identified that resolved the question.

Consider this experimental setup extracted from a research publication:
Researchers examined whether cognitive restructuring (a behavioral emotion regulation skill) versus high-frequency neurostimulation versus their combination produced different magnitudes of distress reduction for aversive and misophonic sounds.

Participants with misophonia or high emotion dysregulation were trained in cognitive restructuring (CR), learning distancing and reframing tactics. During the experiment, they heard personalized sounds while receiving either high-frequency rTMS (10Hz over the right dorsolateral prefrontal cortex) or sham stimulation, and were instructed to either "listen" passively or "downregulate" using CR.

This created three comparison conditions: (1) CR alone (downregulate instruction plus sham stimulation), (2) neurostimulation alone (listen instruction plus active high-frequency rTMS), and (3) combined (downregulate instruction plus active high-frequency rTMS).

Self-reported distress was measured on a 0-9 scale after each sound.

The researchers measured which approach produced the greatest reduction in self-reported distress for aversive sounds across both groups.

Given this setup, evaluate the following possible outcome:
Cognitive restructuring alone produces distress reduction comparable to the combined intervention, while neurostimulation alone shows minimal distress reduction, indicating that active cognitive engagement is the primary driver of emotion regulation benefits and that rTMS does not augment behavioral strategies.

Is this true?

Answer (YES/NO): NO